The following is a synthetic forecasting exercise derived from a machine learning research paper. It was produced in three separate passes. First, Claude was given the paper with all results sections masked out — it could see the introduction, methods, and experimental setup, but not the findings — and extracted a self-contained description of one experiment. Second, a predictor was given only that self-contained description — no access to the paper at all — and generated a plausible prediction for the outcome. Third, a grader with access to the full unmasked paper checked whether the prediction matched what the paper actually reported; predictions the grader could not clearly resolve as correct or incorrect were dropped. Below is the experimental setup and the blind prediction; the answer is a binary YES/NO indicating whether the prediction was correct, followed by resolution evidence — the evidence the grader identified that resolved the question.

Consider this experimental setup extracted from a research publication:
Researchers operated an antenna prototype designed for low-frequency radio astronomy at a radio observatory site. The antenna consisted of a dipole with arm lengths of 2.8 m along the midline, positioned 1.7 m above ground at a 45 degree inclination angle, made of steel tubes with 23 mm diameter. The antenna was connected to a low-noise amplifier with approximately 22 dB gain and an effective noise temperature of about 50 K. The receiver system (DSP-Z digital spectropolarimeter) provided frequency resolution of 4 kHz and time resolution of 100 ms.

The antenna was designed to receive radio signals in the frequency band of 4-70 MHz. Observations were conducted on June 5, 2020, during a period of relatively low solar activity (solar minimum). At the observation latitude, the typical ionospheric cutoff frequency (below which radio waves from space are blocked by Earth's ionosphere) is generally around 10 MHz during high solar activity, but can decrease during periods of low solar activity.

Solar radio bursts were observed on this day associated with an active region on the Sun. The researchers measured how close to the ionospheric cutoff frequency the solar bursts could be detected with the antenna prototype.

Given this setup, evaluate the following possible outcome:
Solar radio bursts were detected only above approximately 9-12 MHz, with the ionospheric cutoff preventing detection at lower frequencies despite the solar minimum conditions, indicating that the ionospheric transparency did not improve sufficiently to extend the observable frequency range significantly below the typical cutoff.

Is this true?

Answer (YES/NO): NO